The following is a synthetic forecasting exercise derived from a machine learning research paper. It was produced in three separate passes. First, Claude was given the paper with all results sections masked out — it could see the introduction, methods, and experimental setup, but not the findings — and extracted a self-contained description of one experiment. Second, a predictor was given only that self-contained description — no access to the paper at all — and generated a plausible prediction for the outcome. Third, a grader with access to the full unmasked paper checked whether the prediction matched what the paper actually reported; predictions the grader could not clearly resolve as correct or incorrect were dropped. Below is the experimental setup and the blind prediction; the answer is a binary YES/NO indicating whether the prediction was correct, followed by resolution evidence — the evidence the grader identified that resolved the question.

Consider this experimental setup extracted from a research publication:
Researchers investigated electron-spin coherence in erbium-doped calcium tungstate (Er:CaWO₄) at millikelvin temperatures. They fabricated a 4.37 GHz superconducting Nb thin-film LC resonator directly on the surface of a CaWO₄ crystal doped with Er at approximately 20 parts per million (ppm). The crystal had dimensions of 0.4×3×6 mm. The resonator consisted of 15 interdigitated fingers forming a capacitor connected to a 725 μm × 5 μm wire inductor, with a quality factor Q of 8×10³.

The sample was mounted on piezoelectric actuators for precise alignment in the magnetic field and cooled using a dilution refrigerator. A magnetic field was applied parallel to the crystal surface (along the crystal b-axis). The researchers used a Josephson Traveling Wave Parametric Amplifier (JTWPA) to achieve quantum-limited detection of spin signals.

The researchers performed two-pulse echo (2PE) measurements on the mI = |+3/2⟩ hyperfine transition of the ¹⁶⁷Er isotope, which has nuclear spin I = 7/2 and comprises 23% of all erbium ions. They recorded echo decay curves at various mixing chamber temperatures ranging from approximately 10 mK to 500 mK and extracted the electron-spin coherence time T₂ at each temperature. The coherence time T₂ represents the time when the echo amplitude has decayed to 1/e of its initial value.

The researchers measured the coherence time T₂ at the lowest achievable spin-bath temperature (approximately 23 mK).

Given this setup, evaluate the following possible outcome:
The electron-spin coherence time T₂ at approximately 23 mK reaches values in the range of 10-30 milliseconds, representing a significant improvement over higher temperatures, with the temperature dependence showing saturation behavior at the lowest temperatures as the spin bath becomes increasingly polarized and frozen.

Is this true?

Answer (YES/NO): NO